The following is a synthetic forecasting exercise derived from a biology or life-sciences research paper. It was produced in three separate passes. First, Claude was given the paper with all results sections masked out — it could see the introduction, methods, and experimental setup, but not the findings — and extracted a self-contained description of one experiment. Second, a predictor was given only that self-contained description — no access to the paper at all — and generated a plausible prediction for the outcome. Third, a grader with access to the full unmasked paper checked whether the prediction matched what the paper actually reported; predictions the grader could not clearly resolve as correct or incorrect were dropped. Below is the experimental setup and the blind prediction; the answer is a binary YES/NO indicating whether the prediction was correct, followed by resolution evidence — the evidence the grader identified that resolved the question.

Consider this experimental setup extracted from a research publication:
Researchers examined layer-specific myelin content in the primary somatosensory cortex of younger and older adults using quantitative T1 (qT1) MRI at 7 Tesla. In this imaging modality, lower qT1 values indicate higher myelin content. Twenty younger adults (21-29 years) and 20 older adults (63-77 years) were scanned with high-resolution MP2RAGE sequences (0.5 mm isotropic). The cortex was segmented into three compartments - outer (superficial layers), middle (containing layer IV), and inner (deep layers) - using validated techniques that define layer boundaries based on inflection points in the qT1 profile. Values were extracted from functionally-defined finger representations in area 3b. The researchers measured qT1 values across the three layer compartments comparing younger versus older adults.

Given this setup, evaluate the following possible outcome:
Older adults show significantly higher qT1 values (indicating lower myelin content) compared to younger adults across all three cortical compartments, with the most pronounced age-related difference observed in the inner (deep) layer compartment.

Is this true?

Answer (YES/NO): NO